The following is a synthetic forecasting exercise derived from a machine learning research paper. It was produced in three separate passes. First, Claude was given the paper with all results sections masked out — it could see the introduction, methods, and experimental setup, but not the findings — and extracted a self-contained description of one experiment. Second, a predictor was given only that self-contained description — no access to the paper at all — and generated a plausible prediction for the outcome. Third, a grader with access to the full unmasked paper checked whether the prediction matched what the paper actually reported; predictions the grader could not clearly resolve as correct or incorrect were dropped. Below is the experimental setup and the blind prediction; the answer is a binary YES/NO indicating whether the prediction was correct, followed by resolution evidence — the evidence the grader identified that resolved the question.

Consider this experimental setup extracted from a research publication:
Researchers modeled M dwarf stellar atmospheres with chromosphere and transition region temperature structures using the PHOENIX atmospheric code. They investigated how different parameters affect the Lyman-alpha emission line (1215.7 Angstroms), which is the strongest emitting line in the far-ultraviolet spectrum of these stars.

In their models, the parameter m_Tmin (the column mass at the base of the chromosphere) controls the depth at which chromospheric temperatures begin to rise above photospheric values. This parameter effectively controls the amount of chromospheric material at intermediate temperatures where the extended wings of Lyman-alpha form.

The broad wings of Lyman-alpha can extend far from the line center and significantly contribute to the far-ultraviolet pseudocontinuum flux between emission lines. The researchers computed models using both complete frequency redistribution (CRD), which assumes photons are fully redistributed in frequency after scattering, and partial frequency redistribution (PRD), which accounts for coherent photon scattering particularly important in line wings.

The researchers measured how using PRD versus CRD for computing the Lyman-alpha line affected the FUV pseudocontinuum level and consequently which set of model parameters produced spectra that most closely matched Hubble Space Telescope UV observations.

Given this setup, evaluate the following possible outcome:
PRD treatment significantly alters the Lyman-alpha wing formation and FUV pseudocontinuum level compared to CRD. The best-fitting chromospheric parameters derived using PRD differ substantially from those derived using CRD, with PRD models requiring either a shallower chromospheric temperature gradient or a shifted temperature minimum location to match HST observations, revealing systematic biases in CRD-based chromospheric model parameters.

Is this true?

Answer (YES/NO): NO